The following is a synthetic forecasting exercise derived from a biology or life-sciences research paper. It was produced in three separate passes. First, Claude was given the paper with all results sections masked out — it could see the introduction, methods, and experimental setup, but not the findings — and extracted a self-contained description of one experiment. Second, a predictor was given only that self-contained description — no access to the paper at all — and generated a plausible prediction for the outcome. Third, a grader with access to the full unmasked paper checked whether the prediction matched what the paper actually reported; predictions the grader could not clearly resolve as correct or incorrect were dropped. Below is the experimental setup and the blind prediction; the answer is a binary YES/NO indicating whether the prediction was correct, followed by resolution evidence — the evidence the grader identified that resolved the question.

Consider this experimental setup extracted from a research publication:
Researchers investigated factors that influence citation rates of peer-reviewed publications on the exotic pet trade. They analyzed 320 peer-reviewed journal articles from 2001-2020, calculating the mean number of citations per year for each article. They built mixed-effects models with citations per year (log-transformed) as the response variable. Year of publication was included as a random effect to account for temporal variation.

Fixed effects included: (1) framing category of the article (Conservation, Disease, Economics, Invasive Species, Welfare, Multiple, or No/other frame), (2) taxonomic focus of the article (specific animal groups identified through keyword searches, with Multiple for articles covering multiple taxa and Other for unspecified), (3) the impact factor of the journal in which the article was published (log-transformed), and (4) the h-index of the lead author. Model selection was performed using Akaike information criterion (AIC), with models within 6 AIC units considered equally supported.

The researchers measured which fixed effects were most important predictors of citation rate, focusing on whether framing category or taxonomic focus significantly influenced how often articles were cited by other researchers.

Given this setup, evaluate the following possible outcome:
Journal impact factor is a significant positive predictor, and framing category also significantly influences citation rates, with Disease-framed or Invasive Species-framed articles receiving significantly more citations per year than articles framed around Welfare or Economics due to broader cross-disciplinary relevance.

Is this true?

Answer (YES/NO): NO